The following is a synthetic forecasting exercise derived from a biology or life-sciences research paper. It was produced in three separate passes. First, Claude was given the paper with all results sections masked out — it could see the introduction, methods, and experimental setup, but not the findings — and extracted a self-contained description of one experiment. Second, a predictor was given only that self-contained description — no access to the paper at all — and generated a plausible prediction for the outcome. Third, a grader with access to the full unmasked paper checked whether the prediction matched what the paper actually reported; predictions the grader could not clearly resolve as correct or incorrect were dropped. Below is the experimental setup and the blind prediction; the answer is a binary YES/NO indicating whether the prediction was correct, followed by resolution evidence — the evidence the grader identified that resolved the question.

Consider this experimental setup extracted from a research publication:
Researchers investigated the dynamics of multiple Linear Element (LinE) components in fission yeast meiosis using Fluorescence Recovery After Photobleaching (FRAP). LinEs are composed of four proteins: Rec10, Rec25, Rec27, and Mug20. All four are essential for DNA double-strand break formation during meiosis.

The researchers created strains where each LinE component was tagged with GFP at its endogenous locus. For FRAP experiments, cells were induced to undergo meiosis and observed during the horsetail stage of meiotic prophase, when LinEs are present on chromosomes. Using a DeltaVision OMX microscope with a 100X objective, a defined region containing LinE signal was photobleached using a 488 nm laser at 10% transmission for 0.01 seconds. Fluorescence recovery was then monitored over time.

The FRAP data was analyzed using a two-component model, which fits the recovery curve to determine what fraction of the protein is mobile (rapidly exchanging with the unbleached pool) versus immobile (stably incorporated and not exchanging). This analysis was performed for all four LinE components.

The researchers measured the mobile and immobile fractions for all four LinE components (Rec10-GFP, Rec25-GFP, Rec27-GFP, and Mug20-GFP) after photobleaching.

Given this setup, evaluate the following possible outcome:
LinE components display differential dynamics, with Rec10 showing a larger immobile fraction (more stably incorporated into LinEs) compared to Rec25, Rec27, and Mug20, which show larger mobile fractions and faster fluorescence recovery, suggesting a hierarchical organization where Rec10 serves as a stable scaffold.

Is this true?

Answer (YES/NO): NO